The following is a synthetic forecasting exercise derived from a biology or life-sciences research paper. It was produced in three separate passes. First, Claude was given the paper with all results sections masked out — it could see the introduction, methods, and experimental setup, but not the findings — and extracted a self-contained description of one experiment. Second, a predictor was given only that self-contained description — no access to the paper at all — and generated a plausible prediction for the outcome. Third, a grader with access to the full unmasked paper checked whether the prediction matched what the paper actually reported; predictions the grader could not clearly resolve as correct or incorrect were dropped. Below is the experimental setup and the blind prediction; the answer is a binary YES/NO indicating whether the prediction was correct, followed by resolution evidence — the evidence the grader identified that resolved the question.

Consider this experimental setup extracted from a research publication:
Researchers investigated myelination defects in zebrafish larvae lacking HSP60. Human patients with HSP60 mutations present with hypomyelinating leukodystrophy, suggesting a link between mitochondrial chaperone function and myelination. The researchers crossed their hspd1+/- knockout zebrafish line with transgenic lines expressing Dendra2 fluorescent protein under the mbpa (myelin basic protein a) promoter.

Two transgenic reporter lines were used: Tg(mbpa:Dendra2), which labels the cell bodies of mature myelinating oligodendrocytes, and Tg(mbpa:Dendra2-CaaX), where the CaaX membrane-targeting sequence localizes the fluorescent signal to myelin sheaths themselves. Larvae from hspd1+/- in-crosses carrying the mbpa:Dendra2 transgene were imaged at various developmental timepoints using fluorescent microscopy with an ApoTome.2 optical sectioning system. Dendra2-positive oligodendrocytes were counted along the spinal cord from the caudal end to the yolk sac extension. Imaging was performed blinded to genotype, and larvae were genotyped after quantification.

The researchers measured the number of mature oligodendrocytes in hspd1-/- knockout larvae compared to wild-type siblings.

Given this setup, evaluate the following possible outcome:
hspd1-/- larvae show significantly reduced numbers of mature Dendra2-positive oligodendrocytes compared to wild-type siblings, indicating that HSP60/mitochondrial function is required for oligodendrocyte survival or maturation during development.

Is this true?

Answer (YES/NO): YES